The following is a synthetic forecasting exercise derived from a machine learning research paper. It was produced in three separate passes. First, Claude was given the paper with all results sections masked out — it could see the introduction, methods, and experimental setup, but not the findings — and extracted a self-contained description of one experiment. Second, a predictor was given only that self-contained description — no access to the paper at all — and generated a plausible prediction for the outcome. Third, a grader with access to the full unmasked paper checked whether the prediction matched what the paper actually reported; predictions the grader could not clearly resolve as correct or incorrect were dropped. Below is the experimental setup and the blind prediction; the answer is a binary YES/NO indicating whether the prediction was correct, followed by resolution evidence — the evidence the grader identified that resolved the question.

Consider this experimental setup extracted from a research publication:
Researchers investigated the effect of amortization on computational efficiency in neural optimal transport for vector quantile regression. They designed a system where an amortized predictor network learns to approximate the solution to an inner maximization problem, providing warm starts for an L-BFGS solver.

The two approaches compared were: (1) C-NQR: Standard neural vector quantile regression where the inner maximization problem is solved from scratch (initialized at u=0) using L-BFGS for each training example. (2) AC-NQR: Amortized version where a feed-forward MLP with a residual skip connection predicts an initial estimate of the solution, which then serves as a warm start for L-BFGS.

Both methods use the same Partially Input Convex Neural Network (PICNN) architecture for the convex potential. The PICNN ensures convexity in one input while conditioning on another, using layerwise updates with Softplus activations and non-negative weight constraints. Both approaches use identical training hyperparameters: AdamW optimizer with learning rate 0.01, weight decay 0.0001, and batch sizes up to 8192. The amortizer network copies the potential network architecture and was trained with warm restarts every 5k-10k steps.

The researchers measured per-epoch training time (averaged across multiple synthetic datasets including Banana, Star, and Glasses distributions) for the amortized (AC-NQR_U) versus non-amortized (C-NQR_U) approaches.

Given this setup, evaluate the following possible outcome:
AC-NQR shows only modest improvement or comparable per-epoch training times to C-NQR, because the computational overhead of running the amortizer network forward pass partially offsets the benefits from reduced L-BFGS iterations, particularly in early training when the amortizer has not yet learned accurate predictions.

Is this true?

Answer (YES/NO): NO